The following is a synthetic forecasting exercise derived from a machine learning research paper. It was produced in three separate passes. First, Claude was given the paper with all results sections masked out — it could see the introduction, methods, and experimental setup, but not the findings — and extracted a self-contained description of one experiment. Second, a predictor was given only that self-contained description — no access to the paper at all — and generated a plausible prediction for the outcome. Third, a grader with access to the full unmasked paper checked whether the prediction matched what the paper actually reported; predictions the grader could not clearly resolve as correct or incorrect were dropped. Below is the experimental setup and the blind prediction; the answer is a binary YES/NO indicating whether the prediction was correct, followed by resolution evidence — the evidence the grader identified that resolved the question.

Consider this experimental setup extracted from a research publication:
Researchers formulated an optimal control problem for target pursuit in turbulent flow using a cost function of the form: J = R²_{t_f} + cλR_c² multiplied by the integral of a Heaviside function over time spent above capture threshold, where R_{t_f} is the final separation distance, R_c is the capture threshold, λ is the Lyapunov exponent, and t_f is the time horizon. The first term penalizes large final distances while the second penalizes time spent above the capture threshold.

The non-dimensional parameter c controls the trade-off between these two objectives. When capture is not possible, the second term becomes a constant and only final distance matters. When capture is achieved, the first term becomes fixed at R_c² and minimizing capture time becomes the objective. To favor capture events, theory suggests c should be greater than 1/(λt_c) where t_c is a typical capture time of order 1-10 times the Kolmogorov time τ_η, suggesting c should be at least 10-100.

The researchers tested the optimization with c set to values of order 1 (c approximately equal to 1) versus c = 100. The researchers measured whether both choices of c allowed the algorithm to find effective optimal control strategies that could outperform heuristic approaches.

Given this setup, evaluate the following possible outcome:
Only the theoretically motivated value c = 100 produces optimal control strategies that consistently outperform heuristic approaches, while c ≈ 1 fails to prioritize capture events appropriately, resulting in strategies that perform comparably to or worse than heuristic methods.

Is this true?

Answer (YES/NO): YES